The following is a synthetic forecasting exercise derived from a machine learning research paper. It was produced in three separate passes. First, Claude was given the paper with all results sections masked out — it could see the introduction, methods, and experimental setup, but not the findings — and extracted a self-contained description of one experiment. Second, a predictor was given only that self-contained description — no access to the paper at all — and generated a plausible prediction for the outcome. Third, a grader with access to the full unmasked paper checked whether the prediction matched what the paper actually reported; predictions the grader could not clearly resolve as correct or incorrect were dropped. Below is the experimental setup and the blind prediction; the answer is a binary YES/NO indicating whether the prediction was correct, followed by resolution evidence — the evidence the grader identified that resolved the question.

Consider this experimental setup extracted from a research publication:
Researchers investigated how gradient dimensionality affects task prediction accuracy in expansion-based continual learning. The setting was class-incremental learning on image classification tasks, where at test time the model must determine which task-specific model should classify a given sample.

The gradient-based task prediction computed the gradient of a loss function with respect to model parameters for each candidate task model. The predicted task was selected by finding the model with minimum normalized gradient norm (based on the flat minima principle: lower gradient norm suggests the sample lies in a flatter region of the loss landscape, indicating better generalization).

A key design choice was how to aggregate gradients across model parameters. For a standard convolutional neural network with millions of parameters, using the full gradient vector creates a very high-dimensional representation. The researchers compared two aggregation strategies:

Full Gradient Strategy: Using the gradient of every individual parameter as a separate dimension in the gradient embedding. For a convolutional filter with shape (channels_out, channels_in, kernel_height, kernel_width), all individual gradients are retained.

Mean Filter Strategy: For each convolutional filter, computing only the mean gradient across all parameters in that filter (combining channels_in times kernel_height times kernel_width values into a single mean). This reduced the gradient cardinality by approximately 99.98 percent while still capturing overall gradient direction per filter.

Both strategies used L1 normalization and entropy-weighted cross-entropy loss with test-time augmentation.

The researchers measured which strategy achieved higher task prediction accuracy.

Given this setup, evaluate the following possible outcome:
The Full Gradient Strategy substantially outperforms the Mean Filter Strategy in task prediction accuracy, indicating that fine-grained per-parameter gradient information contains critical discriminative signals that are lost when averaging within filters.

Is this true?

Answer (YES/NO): NO